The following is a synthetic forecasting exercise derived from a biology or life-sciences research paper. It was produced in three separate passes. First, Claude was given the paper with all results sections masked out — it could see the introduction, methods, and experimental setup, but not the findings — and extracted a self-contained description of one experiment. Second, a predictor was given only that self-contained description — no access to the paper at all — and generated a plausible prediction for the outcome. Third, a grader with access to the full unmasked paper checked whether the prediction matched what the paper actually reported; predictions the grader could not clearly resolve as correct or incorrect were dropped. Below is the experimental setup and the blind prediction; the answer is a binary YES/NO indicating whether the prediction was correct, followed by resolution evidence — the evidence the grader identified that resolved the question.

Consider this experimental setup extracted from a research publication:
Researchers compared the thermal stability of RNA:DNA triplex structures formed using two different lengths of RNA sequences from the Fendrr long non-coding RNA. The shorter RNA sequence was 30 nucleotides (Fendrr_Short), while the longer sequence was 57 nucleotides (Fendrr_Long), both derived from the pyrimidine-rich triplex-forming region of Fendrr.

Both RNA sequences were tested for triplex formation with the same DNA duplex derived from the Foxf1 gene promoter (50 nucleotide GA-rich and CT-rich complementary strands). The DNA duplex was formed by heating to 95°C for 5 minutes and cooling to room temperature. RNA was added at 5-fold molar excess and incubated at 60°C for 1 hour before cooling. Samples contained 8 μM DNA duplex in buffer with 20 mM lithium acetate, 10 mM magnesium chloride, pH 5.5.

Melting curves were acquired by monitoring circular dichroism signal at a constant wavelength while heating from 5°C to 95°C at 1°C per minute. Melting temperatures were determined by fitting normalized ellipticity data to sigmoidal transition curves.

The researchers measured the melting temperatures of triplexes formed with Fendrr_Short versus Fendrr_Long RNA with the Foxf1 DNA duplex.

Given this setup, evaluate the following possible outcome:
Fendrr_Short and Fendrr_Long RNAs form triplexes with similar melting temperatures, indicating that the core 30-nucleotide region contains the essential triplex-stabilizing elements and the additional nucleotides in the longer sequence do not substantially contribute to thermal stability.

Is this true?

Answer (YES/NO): NO